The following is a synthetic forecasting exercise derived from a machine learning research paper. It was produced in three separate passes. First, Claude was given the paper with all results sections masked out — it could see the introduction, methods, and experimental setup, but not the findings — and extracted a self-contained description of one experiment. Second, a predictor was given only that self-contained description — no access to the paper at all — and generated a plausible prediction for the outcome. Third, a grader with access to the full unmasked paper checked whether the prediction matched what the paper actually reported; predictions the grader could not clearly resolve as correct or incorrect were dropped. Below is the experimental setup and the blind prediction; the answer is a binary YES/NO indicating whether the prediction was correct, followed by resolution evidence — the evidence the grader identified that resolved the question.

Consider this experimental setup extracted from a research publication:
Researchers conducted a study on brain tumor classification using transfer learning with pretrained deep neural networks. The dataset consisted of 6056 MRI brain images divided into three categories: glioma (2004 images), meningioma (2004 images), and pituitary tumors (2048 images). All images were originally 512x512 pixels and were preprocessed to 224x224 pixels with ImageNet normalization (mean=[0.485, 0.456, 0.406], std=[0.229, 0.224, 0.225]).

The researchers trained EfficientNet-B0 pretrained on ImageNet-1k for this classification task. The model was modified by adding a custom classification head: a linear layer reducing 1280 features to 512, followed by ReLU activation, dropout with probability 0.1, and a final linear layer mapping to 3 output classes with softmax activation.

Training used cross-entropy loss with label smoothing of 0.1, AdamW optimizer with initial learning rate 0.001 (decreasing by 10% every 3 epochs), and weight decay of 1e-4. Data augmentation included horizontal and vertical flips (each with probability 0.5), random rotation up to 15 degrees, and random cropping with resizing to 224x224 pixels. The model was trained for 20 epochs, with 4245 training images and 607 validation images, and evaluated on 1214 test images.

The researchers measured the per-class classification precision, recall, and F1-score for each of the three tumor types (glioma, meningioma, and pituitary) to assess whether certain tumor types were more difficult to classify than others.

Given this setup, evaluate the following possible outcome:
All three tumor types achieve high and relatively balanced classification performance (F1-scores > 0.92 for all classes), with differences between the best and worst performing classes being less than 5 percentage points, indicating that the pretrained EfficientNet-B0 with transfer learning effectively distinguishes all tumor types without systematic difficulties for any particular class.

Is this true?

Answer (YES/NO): YES